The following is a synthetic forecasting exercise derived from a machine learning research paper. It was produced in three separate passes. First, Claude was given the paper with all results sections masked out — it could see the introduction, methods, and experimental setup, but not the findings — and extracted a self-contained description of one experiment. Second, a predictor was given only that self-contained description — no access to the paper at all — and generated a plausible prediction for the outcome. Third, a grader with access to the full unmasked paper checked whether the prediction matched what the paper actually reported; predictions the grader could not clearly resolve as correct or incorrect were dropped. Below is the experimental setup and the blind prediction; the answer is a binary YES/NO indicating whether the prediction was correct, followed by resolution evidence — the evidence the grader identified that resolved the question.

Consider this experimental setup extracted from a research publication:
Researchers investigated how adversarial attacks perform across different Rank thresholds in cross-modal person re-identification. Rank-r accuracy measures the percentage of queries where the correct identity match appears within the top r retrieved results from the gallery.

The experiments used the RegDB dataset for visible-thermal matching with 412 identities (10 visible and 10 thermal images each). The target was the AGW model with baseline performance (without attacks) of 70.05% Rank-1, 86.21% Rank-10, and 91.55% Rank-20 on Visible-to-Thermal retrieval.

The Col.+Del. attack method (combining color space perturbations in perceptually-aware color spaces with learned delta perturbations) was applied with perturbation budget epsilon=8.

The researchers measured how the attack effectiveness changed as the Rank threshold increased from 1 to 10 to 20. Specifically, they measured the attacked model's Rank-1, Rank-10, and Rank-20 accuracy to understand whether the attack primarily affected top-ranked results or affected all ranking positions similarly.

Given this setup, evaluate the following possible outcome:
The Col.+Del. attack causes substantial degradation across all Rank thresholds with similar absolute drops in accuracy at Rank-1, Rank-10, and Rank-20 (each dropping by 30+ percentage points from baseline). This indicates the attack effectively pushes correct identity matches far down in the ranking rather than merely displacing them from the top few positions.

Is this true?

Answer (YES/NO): YES